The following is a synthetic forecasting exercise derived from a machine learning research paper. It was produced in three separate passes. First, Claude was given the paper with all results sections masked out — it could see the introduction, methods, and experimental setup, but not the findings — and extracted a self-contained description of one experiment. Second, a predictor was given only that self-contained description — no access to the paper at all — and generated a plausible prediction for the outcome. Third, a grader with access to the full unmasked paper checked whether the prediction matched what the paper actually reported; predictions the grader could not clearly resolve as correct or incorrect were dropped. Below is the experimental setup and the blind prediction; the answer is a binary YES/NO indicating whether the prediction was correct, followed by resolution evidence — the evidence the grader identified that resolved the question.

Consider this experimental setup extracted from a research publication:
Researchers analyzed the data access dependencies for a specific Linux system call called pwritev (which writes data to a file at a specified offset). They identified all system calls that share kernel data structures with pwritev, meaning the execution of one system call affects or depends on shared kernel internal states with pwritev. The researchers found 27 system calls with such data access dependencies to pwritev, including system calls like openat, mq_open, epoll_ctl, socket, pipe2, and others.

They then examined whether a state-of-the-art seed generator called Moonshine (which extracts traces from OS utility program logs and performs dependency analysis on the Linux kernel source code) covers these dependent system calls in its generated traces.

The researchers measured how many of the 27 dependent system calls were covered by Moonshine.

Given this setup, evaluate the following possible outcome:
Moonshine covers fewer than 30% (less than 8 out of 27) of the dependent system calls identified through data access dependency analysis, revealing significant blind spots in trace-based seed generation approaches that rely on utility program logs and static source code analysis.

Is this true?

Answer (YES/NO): YES